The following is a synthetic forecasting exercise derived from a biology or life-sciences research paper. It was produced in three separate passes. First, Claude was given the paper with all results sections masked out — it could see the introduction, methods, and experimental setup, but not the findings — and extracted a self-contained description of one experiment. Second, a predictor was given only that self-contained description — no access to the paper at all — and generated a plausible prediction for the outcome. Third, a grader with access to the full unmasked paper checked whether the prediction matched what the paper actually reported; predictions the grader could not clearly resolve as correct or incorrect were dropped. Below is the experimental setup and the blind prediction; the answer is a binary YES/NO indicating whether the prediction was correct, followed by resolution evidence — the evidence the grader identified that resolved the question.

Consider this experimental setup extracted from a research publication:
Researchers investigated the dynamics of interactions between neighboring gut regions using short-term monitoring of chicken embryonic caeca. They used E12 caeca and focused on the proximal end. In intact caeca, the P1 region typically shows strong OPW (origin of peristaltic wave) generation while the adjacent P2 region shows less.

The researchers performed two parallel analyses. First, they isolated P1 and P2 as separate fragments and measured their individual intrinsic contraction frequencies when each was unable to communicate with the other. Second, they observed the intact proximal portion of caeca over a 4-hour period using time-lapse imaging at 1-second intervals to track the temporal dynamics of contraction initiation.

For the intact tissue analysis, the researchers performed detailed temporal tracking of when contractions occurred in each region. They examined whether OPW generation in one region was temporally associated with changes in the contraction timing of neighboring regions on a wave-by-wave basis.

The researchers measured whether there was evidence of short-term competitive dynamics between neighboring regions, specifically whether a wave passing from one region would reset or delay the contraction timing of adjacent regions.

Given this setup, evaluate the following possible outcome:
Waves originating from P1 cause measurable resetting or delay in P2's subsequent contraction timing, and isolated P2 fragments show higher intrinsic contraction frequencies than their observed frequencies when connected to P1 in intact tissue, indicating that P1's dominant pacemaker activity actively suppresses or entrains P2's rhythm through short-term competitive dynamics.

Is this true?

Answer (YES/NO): YES